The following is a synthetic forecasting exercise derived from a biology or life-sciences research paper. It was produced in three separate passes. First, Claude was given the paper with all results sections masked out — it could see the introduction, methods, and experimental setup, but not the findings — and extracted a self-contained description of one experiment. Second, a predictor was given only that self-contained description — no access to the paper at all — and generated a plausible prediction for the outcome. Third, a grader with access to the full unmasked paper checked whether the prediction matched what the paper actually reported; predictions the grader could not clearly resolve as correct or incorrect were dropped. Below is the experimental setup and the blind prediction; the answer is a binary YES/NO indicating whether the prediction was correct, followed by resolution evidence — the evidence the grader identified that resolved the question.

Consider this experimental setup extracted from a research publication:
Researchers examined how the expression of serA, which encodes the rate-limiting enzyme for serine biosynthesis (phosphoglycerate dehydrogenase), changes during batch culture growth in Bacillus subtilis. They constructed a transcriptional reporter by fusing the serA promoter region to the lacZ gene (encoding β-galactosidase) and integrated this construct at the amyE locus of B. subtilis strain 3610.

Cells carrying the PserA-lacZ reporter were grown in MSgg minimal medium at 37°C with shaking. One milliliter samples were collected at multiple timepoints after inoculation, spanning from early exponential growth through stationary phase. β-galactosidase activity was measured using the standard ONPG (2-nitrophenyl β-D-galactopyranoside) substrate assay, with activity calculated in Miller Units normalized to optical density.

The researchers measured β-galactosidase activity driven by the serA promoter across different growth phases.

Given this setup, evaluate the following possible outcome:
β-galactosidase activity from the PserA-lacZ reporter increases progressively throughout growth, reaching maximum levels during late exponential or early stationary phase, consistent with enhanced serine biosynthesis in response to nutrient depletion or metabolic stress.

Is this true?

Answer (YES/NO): NO